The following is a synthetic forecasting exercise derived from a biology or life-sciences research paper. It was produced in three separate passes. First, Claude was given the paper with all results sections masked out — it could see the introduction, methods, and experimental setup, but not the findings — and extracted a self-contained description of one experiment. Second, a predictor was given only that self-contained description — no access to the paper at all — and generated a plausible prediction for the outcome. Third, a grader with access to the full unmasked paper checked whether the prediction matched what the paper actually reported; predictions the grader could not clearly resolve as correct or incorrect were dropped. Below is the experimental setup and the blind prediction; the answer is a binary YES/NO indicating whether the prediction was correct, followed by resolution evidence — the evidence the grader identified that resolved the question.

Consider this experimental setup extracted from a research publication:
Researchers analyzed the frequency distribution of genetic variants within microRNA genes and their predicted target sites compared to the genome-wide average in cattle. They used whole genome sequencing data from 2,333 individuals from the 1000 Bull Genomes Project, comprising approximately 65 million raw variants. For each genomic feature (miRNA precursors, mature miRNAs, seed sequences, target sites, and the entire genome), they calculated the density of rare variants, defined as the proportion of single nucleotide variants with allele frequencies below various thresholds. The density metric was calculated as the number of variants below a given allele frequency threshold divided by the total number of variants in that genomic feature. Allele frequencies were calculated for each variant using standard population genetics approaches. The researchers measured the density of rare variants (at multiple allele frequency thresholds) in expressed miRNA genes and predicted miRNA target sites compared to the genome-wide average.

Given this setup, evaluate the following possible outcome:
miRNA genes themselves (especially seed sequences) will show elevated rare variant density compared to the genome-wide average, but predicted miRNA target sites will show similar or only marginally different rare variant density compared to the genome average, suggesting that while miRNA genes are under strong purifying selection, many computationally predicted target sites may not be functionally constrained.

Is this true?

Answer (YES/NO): NO